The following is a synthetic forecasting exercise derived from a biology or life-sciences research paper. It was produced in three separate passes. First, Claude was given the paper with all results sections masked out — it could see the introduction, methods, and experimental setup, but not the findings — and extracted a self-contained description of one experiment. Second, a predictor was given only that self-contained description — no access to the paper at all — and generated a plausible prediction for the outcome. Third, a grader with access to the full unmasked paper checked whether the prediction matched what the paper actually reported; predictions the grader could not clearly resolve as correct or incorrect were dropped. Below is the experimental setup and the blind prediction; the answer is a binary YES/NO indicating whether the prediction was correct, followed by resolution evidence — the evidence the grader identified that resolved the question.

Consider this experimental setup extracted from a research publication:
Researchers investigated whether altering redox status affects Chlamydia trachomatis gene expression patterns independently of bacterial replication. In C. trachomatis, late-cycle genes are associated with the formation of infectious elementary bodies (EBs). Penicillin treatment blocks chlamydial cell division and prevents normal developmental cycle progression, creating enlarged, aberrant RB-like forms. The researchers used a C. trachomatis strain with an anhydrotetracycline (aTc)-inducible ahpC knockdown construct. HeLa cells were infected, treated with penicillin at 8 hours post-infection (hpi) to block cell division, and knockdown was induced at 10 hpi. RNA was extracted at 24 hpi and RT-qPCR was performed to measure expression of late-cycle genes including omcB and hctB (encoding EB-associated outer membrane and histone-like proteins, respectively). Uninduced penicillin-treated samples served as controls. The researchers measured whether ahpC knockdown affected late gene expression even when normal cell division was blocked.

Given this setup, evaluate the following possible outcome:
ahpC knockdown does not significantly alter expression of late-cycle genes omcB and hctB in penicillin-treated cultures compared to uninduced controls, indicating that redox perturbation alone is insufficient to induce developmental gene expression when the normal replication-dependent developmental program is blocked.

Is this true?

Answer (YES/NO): NO